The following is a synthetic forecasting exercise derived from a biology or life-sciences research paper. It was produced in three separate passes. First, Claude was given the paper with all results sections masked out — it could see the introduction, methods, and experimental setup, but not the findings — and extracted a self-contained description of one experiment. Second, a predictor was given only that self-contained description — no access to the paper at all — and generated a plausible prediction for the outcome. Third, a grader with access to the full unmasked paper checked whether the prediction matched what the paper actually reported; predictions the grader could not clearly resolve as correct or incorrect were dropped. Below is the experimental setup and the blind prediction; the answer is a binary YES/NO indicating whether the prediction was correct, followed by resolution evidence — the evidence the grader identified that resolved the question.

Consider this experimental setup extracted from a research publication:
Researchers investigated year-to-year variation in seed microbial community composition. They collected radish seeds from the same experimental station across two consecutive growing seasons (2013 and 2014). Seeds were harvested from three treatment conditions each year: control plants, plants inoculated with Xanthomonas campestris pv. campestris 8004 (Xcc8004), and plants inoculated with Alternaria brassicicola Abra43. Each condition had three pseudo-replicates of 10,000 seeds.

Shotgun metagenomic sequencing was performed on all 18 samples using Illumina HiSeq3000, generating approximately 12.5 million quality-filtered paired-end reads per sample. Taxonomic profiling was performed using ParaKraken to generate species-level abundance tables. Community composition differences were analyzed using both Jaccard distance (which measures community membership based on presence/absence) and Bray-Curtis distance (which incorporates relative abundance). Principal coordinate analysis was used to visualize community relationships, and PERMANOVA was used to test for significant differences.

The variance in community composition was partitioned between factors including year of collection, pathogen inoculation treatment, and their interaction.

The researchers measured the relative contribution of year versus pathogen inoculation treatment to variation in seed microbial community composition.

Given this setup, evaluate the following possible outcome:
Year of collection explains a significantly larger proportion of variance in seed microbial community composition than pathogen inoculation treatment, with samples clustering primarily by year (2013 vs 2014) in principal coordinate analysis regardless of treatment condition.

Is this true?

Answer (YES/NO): YES